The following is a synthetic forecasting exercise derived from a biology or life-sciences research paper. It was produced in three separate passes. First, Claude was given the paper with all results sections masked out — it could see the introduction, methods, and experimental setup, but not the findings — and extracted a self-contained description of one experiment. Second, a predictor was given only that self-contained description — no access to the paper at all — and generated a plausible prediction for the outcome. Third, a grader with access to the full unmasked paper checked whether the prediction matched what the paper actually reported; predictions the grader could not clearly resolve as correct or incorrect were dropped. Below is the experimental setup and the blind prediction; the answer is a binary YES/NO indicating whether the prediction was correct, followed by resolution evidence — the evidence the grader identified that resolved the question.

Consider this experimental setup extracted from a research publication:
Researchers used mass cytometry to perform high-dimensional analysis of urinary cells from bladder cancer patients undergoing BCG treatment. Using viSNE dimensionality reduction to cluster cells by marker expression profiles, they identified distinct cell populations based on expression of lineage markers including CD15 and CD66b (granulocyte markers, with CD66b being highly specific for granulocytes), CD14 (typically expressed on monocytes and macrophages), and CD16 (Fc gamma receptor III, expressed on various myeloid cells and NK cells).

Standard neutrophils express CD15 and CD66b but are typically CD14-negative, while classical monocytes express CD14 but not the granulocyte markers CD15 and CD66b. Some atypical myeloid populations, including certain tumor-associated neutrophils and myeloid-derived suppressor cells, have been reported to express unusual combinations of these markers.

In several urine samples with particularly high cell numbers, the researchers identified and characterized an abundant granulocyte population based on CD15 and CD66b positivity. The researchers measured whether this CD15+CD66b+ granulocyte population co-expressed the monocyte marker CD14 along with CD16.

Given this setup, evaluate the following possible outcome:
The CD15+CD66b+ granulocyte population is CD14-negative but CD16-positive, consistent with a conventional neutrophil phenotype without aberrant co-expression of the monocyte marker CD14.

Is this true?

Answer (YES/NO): NO